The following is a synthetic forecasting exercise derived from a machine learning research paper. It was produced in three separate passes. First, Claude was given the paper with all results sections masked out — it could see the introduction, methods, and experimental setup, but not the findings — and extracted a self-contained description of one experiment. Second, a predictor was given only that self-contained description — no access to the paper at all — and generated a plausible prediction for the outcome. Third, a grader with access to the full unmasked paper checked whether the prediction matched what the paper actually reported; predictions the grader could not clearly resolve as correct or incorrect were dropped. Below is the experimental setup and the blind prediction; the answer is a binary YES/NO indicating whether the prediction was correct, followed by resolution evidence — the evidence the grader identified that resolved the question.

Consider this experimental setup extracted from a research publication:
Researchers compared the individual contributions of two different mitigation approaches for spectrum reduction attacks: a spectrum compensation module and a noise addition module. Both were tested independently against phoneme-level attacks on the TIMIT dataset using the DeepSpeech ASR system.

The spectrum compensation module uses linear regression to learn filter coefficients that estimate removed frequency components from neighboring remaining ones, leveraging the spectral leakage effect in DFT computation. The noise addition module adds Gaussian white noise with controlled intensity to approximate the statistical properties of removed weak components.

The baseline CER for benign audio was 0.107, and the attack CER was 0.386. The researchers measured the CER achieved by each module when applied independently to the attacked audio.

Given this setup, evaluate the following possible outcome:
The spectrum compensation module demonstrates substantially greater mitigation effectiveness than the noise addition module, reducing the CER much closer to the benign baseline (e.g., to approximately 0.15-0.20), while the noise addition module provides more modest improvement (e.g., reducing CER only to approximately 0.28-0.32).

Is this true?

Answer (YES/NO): NO